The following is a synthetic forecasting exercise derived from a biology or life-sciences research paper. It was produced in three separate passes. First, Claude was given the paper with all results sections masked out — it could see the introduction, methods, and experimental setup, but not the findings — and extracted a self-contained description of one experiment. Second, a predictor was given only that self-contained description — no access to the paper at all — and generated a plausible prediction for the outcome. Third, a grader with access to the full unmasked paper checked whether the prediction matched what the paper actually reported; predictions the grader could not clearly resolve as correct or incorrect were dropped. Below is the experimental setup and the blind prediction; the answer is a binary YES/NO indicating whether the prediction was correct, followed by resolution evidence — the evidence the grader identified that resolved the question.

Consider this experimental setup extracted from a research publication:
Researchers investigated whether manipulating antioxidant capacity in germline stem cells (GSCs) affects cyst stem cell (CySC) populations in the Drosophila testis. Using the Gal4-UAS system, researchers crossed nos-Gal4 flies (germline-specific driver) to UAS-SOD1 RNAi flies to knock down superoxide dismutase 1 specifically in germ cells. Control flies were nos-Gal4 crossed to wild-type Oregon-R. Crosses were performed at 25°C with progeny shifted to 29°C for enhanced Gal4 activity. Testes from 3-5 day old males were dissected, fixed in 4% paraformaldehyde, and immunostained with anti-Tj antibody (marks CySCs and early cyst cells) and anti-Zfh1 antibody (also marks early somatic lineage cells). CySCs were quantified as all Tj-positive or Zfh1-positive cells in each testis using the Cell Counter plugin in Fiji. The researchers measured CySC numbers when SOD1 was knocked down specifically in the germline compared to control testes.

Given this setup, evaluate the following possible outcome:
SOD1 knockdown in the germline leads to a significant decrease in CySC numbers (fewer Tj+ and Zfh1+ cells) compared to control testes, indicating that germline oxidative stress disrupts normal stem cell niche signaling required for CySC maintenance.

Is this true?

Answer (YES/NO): NO